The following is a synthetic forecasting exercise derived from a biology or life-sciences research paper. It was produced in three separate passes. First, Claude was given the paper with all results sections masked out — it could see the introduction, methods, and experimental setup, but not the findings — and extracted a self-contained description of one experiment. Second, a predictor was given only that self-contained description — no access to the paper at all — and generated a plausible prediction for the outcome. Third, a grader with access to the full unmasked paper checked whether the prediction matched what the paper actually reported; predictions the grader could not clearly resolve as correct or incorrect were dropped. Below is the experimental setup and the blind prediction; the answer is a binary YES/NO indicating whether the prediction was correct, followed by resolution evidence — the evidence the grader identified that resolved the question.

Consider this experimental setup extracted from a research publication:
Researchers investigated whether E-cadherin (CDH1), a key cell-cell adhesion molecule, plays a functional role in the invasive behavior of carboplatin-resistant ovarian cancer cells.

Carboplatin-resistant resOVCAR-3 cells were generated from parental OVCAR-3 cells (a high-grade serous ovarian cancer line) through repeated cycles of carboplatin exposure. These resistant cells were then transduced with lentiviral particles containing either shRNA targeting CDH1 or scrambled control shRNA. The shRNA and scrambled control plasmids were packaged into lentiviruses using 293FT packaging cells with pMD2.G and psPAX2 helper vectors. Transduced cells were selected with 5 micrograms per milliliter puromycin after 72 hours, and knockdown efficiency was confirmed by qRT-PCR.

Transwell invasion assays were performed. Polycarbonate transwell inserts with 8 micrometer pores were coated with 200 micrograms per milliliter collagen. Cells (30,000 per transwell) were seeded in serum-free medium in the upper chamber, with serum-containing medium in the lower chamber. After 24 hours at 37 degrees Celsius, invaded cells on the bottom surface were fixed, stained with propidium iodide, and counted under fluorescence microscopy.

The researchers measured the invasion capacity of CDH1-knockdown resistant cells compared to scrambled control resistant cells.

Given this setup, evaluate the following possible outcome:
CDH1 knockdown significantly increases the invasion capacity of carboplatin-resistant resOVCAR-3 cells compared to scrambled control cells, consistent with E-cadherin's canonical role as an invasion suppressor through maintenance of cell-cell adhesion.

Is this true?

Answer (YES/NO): NO